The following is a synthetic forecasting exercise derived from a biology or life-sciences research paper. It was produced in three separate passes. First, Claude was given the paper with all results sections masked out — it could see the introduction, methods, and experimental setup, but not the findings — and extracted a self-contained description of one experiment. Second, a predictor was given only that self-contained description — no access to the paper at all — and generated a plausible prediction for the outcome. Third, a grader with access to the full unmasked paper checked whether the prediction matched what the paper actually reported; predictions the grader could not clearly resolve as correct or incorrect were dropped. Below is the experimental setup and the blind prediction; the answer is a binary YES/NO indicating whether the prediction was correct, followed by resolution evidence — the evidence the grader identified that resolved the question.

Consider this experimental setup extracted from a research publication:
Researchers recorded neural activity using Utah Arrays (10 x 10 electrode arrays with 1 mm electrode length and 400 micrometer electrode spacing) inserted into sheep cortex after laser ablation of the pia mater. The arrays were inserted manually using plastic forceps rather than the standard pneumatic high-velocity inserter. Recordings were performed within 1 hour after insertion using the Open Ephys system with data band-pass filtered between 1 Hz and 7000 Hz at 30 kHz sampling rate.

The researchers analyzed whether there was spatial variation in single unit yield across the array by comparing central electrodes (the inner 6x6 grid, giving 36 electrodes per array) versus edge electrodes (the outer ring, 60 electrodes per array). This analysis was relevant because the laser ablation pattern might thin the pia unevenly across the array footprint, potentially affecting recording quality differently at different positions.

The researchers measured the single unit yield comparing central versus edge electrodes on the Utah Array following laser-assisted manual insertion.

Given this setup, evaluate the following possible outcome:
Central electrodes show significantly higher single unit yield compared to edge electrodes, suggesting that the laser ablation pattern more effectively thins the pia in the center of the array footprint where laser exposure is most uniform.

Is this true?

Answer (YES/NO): NO